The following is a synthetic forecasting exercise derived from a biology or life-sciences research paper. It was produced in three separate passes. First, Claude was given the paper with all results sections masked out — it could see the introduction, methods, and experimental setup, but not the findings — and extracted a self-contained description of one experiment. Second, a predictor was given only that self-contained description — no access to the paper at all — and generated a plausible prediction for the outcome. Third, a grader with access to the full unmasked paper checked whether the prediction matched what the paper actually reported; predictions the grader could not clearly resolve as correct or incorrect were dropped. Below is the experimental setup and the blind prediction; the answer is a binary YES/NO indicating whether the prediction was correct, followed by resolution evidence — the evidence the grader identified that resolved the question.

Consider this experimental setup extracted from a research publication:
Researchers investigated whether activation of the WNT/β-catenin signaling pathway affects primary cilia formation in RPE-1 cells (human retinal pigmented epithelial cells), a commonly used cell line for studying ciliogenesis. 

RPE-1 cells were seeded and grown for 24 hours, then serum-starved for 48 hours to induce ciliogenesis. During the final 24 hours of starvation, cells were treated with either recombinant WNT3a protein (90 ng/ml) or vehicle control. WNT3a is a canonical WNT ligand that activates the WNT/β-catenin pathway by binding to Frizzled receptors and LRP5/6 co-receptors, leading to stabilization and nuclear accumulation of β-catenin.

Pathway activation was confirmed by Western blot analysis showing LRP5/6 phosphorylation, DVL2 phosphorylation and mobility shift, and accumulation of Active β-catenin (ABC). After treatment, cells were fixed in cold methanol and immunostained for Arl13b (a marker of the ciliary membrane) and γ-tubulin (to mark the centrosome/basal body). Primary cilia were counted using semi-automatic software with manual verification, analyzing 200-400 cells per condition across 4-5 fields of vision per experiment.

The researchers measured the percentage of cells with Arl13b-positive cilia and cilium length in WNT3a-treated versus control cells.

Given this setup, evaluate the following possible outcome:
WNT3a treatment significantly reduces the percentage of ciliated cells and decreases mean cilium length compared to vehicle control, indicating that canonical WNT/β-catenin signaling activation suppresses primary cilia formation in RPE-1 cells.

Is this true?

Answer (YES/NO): NO